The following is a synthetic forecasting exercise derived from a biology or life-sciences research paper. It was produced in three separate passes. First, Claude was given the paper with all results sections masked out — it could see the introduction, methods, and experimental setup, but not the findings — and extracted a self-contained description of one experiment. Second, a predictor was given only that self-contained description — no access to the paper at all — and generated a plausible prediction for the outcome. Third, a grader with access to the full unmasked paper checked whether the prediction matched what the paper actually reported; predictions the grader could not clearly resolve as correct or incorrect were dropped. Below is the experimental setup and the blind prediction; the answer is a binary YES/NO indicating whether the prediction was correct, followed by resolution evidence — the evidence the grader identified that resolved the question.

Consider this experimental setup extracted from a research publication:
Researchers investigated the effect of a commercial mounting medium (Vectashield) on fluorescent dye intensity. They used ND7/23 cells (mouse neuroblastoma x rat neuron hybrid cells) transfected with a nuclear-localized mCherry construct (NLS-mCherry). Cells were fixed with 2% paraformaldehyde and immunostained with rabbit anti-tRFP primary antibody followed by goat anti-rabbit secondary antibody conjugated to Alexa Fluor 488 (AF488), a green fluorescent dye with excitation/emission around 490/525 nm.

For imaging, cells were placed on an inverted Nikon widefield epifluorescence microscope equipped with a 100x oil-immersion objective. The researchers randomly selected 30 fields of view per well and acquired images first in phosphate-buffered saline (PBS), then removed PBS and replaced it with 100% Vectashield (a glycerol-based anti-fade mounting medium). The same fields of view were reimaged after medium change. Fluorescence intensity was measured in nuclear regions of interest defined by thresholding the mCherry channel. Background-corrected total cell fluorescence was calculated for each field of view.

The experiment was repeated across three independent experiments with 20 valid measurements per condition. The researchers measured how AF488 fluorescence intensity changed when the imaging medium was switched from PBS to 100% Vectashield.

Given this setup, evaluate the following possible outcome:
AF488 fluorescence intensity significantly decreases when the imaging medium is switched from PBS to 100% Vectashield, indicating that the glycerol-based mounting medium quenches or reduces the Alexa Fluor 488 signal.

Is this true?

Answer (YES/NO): NO